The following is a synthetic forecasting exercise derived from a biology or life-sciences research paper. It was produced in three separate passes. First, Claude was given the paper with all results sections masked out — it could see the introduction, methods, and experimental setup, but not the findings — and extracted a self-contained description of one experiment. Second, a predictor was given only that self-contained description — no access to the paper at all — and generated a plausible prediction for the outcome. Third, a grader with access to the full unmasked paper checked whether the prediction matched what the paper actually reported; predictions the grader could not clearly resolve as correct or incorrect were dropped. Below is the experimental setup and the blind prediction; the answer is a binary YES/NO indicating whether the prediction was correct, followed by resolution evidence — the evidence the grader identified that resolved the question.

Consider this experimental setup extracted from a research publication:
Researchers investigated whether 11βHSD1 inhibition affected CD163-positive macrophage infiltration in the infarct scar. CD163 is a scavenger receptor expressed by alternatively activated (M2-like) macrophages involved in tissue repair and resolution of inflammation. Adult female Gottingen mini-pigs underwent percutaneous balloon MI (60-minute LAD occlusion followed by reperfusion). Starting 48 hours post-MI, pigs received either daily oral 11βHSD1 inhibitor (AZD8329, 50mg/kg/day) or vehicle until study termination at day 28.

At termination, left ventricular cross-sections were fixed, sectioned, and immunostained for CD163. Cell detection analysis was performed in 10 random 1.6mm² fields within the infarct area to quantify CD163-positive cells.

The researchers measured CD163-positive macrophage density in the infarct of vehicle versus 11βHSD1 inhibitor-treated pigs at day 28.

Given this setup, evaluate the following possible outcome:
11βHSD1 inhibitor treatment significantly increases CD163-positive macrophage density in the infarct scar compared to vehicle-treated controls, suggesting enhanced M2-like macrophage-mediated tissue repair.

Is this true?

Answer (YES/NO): NO